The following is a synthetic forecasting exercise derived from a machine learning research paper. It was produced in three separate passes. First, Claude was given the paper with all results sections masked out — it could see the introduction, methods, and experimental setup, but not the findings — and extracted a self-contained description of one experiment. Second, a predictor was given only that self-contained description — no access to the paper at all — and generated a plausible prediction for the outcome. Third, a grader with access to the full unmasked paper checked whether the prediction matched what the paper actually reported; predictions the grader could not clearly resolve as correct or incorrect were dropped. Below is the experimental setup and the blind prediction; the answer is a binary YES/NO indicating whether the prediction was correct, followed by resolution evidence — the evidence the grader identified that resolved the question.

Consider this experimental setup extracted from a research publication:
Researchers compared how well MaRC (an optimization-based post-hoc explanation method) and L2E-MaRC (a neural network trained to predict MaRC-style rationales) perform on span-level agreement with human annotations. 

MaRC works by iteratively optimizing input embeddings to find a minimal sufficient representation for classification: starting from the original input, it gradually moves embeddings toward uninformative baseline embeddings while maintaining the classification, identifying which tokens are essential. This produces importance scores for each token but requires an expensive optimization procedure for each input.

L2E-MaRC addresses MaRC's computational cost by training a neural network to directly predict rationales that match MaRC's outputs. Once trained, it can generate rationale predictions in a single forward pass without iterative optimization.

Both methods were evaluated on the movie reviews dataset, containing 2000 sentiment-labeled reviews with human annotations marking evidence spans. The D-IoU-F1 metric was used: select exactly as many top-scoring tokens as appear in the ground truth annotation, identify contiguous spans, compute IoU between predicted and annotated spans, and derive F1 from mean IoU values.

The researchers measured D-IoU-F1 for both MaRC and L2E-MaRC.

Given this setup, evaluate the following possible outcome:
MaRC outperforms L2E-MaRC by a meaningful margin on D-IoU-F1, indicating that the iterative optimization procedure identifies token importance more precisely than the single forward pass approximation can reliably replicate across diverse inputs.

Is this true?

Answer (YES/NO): NO